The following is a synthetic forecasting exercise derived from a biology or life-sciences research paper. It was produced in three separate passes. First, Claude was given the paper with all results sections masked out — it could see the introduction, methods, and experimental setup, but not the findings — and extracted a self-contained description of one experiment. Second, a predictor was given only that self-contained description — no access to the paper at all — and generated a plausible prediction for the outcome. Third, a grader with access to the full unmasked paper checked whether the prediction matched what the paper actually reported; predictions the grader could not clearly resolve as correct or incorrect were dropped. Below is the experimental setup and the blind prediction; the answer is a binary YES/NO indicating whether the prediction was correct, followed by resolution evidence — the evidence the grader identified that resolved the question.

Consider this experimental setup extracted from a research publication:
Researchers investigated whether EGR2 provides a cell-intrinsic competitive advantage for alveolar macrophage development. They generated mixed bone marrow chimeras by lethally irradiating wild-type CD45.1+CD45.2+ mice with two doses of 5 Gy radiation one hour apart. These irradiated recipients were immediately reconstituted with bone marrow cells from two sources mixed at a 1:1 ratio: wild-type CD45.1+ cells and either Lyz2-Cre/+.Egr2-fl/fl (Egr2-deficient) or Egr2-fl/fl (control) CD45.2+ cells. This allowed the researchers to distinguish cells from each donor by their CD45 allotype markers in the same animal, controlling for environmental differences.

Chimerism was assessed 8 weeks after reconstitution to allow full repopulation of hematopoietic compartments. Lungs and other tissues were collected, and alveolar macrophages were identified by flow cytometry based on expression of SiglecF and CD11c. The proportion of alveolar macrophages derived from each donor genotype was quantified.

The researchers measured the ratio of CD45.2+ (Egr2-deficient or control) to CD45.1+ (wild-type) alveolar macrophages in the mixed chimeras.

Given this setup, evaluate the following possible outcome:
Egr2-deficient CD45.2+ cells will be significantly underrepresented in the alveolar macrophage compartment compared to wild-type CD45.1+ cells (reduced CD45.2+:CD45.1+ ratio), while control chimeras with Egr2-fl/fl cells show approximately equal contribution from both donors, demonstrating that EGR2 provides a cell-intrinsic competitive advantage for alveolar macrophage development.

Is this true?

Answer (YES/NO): YES